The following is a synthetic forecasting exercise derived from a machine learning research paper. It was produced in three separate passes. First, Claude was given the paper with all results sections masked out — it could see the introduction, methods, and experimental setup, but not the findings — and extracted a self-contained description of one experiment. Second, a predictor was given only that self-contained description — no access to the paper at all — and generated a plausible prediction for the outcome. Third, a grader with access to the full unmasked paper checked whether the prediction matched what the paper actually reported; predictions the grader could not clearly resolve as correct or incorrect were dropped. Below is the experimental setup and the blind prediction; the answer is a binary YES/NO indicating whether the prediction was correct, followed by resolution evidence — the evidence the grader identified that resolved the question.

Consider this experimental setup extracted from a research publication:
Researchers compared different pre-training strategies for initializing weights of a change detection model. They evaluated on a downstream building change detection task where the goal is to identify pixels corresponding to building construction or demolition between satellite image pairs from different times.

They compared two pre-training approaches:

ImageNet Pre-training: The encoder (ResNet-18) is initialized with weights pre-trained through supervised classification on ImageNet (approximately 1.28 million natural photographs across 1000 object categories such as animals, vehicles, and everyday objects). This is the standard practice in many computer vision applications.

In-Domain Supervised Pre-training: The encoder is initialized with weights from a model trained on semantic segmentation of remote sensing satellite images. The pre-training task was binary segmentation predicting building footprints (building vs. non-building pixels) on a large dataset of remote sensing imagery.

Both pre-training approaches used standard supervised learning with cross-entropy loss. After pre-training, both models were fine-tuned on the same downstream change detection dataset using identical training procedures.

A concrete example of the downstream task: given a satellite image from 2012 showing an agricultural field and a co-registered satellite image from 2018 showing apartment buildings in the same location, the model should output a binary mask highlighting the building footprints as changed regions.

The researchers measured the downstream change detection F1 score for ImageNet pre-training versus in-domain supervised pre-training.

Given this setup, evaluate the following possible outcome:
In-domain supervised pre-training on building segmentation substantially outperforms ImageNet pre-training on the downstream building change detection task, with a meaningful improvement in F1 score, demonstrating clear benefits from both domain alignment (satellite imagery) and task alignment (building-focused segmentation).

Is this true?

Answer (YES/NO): NO